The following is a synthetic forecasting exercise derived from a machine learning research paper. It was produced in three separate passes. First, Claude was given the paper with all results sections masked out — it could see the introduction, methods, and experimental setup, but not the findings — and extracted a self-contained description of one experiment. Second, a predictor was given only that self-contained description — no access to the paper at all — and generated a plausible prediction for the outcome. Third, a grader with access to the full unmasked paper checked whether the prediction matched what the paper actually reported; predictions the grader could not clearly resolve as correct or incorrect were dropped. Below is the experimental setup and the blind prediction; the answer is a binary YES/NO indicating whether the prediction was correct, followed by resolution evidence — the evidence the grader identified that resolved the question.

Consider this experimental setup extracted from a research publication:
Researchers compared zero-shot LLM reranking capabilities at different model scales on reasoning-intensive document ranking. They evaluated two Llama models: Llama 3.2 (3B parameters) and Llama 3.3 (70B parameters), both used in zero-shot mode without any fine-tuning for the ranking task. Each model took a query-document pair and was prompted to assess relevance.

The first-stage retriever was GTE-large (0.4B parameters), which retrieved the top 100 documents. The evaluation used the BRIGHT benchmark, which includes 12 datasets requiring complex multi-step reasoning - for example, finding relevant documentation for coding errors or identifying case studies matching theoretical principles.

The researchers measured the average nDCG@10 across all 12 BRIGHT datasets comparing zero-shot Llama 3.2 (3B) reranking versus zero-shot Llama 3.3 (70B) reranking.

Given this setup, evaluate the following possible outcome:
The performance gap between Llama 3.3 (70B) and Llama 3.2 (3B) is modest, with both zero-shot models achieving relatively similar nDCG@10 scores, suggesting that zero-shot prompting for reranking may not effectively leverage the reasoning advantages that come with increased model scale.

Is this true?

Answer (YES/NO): NO